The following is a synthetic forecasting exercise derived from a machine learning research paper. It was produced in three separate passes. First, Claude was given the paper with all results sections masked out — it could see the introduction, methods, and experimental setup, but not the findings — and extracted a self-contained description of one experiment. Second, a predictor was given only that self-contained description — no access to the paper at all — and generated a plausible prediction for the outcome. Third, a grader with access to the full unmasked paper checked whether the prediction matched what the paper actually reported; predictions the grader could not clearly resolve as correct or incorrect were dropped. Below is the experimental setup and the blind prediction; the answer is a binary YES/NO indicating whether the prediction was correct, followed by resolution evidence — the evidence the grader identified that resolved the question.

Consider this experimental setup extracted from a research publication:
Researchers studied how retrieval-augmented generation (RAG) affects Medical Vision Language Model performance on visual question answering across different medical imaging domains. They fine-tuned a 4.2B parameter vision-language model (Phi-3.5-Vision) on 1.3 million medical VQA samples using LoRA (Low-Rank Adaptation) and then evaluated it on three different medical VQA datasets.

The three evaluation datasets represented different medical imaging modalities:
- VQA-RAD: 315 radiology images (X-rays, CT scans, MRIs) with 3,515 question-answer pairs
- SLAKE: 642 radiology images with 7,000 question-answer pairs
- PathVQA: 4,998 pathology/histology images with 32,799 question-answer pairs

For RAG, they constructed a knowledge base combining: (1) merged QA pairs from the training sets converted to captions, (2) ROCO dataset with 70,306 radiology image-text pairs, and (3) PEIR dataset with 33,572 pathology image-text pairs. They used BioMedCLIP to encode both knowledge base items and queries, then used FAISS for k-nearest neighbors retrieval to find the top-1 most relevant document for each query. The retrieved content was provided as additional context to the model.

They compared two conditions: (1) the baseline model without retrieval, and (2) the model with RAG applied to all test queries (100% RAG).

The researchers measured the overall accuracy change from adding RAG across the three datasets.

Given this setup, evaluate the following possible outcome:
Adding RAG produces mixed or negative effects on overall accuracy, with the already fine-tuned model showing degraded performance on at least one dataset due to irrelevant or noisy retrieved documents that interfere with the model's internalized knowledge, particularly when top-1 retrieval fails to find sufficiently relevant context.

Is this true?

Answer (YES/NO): YES